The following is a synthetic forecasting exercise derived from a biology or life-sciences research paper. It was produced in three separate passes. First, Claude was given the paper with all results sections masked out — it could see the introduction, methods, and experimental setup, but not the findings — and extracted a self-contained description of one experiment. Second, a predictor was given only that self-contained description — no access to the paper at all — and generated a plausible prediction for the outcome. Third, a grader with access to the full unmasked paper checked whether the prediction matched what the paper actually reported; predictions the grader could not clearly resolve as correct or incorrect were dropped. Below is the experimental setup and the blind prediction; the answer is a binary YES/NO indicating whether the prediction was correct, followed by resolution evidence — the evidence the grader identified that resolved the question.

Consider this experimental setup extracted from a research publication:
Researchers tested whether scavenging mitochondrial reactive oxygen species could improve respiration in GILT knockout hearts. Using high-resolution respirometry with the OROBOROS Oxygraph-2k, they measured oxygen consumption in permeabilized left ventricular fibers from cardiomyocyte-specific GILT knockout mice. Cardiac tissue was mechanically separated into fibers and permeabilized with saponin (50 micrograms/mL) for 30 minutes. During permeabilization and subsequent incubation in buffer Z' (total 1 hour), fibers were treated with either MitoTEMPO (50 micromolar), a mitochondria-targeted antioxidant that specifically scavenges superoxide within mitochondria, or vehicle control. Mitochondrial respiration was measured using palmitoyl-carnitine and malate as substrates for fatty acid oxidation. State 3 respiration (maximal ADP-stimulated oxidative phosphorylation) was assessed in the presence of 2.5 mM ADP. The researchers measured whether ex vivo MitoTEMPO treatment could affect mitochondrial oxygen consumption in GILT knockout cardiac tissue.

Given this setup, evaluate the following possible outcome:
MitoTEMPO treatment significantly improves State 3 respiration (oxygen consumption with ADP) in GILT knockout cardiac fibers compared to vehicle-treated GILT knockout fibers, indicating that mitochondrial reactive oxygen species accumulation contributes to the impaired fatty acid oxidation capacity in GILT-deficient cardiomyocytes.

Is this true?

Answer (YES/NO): YES